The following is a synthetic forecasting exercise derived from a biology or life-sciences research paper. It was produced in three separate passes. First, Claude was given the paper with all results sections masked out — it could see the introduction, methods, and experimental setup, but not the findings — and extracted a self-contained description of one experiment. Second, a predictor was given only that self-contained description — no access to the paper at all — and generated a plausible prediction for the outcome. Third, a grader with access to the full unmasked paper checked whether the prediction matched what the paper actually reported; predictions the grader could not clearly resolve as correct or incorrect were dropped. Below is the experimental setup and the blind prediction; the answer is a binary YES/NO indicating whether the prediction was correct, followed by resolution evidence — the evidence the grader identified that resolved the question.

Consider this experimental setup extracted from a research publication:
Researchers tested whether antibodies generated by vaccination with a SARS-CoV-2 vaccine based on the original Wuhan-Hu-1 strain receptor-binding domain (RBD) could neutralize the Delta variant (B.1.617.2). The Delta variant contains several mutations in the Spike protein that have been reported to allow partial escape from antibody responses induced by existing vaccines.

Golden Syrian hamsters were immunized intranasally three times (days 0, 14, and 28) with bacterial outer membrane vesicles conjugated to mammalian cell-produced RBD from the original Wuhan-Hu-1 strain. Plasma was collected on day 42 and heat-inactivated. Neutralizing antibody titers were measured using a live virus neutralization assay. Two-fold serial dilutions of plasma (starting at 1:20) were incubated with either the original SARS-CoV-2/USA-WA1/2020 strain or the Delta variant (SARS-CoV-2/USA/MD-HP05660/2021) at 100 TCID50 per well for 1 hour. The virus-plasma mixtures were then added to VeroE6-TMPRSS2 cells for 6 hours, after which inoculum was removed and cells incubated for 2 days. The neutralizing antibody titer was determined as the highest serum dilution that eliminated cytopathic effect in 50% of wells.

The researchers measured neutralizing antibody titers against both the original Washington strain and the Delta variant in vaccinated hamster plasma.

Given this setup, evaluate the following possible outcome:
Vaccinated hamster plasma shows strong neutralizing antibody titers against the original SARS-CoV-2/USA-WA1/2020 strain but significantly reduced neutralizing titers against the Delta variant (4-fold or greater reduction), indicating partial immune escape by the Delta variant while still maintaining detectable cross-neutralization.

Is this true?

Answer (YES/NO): NO